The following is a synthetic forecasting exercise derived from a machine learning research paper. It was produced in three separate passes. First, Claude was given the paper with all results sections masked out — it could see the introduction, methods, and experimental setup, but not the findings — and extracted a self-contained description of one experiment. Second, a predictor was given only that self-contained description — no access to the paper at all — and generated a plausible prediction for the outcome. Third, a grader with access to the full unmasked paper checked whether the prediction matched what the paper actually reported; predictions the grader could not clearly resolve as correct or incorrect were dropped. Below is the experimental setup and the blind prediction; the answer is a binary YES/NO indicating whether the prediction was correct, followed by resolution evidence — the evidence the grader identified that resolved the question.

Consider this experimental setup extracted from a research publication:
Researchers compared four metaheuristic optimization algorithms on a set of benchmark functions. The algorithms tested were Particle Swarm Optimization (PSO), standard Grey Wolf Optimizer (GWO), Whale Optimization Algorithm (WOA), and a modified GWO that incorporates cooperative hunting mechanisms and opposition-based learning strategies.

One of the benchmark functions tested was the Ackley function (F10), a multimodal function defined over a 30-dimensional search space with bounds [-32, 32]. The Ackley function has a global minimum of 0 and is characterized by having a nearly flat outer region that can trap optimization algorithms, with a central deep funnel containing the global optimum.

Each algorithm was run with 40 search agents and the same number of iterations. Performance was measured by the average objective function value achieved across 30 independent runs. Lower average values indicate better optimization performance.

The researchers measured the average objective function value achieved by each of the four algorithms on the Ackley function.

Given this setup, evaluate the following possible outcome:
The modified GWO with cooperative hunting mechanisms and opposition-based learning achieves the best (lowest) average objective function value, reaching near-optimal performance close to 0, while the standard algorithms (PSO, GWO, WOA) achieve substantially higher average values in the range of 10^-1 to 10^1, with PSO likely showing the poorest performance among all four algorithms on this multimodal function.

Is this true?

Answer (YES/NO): NO